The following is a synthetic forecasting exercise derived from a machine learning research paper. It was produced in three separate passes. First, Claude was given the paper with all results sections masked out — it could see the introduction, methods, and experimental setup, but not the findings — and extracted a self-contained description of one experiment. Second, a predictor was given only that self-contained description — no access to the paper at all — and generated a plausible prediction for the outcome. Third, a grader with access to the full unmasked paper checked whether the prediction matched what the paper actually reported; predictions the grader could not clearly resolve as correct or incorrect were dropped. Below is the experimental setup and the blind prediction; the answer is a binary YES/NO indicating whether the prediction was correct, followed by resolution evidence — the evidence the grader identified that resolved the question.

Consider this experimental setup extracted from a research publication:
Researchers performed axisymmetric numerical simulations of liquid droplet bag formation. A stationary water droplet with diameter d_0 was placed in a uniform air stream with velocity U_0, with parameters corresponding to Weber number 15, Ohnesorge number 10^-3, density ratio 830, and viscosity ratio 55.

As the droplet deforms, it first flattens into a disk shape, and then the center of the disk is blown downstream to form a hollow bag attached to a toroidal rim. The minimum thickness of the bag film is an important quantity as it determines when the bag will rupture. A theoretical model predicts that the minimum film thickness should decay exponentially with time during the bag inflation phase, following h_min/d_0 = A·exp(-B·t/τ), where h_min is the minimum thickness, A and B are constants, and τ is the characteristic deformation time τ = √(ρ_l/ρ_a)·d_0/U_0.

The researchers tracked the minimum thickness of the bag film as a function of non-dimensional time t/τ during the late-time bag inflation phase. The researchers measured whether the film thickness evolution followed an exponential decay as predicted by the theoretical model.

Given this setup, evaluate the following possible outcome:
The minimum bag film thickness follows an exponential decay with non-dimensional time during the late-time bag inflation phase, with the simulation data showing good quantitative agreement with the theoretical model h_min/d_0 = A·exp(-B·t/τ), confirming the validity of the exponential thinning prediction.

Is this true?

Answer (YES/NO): NO